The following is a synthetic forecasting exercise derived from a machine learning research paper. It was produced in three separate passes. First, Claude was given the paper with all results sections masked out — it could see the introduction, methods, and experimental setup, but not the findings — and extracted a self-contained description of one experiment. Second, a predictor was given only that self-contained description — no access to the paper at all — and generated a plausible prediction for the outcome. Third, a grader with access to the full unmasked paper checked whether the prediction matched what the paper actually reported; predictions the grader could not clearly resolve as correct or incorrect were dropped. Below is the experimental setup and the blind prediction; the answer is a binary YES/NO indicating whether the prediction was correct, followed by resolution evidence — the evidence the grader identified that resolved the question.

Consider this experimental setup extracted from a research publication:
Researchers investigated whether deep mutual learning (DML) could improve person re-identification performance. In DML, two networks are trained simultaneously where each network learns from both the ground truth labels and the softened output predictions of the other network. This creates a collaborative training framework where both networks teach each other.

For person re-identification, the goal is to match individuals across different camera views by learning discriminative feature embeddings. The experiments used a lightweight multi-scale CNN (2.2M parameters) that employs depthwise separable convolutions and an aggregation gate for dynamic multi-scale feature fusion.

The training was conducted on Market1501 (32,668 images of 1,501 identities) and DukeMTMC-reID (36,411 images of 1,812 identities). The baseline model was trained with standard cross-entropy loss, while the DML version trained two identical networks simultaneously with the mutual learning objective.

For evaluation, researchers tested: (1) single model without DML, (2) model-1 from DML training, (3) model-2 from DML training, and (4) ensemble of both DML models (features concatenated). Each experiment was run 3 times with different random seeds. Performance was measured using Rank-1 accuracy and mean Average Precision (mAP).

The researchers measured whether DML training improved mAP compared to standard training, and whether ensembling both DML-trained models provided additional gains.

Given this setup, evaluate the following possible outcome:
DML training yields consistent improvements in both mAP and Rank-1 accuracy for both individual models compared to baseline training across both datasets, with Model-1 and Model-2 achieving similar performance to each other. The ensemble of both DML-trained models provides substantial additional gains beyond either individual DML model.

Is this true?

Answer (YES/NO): NO